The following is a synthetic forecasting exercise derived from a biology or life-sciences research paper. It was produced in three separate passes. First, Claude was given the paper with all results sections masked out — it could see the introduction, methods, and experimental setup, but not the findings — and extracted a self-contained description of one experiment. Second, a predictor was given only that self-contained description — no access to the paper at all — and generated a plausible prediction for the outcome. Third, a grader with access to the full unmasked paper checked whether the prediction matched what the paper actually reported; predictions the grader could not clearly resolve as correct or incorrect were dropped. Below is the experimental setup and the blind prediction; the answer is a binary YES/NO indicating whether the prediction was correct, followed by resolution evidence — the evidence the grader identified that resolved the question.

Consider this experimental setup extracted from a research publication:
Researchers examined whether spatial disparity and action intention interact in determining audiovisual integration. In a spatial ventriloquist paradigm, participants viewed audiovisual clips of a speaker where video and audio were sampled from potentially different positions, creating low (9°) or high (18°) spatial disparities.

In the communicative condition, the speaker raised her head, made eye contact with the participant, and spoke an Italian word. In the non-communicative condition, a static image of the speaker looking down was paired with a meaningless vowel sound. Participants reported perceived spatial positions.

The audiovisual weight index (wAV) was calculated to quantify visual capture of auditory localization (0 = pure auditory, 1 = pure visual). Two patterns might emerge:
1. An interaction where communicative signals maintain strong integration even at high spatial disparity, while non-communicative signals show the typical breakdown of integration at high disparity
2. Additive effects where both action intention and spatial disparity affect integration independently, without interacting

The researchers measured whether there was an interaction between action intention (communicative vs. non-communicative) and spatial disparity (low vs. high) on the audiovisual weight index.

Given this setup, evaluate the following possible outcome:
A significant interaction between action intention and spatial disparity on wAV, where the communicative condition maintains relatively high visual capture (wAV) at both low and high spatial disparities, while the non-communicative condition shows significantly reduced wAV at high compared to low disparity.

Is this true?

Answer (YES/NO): NO